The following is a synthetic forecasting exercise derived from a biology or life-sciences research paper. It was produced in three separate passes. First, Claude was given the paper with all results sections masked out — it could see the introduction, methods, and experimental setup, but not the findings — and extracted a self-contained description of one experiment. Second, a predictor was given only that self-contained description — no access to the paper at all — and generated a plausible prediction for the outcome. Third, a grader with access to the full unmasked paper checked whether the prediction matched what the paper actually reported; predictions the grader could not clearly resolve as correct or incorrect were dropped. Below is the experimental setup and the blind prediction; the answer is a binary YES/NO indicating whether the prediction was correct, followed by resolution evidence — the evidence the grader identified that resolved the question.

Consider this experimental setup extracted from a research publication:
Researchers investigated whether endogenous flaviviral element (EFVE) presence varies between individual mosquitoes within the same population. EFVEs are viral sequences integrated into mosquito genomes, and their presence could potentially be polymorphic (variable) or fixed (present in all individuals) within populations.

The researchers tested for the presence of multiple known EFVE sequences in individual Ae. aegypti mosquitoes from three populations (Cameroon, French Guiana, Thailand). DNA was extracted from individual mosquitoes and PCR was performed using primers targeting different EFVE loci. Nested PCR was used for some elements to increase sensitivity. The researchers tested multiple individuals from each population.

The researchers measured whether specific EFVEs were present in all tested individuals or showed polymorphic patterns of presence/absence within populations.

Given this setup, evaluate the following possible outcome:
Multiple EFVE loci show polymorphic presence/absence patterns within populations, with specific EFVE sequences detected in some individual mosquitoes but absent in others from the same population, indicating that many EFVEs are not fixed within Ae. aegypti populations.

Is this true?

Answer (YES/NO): NO